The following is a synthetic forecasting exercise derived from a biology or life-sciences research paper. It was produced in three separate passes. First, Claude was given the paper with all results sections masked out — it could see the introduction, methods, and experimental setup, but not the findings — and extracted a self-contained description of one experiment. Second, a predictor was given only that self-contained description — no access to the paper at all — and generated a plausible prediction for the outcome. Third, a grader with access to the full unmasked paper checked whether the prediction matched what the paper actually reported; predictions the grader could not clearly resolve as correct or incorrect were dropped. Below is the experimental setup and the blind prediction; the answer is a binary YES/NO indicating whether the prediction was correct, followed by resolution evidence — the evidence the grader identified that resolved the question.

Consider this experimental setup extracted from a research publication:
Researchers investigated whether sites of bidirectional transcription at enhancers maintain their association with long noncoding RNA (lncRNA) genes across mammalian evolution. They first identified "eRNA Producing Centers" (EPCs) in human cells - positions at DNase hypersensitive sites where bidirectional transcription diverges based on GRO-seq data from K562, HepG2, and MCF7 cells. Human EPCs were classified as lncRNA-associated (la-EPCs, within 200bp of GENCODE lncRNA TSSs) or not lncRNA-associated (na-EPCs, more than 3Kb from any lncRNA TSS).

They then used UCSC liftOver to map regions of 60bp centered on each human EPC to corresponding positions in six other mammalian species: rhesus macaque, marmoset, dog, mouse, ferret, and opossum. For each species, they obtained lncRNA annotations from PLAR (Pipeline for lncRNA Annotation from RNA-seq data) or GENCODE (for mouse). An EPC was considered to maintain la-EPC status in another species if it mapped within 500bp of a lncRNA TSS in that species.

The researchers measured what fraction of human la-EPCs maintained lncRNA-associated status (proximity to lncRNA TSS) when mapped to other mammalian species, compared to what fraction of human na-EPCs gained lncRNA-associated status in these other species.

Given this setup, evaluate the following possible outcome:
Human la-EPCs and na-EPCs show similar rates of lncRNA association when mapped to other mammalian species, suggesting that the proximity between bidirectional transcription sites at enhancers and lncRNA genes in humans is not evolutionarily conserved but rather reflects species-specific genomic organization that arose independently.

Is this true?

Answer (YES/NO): NO